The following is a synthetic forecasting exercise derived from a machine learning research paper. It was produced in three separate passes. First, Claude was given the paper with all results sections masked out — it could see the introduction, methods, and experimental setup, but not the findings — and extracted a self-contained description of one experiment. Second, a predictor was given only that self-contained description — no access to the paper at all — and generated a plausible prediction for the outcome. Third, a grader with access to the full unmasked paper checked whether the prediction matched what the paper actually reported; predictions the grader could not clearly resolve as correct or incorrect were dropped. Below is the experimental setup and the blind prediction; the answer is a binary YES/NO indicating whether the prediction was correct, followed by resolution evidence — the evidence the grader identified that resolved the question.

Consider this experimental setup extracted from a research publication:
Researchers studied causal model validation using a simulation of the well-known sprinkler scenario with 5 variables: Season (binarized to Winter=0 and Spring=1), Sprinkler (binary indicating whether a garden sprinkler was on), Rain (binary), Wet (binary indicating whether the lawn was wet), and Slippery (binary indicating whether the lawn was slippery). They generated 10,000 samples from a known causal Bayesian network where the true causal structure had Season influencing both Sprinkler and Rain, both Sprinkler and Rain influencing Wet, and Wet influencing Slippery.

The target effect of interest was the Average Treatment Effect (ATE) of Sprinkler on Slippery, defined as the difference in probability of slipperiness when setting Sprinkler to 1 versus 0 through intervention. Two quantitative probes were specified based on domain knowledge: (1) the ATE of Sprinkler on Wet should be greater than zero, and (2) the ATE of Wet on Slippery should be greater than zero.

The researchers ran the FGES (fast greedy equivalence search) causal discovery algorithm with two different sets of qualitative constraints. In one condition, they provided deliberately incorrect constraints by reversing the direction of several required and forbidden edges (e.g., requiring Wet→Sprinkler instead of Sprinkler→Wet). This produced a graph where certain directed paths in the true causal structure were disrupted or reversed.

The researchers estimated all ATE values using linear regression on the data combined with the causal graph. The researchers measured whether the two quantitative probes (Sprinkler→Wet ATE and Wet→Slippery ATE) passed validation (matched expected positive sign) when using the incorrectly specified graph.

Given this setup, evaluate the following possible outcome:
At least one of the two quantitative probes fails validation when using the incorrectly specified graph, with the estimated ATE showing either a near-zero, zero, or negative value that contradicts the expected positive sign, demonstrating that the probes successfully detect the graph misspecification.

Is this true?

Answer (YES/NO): YES